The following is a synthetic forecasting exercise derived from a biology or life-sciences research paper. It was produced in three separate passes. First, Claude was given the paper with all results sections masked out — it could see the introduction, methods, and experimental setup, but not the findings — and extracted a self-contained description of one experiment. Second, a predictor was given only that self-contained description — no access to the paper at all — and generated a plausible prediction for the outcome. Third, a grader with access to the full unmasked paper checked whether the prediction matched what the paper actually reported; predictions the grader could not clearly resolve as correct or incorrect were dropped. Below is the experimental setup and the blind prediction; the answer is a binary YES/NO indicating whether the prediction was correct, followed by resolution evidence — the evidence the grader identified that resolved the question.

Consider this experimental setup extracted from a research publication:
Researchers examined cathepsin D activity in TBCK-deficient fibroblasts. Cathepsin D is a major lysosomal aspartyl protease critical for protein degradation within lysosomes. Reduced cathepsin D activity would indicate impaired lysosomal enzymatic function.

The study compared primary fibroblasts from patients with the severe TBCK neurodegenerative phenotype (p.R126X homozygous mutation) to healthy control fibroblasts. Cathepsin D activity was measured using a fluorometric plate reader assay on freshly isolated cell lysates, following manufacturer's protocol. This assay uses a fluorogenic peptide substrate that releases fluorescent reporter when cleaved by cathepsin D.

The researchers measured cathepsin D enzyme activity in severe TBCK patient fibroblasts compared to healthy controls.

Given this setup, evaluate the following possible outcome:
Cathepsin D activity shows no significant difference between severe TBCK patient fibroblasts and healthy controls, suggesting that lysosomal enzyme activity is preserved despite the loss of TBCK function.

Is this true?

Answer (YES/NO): NO